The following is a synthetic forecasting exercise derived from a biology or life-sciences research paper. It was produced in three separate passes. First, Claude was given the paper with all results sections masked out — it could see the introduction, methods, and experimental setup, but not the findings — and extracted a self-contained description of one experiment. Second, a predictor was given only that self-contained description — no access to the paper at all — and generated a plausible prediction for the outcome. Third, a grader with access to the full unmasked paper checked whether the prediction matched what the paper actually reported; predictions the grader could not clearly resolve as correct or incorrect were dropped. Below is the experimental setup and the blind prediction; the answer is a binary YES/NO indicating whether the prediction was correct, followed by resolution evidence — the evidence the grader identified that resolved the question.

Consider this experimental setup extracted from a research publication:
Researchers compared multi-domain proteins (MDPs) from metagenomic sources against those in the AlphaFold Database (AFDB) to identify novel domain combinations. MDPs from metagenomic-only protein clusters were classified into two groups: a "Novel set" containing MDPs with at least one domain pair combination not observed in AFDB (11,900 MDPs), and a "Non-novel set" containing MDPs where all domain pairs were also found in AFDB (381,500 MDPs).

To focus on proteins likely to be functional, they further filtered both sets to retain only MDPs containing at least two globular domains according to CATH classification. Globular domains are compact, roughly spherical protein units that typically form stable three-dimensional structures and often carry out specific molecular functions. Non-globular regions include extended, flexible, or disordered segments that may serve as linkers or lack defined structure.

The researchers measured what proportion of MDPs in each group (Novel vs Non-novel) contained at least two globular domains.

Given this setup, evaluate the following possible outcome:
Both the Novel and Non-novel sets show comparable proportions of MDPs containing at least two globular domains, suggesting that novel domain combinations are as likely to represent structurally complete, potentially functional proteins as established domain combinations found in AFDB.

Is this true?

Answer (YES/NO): NO